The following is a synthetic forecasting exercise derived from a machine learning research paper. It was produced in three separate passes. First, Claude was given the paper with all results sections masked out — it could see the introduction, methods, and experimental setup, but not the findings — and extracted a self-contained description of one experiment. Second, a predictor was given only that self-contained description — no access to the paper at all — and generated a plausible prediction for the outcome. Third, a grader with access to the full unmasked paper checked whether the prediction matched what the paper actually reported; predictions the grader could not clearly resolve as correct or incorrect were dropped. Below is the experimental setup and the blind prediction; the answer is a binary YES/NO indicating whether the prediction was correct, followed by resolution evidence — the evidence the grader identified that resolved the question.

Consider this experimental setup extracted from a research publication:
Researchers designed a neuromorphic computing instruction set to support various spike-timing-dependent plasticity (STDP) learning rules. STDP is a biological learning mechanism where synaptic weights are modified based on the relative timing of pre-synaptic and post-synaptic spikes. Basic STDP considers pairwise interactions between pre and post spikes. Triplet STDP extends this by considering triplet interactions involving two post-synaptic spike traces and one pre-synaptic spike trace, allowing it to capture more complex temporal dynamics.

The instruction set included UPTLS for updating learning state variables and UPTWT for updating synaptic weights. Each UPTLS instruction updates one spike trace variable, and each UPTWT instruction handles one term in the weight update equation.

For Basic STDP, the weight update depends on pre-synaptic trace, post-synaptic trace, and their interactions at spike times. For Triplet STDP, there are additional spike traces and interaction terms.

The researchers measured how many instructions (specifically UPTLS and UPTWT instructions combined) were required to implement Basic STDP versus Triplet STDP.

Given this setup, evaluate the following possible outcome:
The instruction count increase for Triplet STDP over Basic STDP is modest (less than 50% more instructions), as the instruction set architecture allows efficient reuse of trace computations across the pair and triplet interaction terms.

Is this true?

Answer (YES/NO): NO